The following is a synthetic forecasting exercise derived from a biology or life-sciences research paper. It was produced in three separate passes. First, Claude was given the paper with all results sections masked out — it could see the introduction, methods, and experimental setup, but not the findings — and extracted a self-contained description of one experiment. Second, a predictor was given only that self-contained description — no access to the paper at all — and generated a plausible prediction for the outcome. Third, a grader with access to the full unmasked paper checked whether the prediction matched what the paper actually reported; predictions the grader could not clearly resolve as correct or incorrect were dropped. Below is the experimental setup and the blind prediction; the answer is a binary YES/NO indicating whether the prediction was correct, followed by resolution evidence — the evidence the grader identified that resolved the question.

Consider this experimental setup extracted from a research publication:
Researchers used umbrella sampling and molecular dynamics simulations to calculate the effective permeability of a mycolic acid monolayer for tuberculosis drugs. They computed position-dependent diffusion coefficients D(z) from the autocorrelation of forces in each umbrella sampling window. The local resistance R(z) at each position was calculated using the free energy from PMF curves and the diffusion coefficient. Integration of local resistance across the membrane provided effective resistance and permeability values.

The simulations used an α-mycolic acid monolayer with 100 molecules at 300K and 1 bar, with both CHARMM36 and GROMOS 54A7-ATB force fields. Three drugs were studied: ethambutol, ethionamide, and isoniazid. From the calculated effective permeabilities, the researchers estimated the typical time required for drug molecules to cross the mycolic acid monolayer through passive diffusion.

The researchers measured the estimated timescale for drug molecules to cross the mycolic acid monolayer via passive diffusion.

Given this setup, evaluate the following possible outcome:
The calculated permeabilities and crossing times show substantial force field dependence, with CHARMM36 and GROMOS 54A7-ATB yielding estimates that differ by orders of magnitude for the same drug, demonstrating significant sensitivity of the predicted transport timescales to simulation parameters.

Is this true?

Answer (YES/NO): YES